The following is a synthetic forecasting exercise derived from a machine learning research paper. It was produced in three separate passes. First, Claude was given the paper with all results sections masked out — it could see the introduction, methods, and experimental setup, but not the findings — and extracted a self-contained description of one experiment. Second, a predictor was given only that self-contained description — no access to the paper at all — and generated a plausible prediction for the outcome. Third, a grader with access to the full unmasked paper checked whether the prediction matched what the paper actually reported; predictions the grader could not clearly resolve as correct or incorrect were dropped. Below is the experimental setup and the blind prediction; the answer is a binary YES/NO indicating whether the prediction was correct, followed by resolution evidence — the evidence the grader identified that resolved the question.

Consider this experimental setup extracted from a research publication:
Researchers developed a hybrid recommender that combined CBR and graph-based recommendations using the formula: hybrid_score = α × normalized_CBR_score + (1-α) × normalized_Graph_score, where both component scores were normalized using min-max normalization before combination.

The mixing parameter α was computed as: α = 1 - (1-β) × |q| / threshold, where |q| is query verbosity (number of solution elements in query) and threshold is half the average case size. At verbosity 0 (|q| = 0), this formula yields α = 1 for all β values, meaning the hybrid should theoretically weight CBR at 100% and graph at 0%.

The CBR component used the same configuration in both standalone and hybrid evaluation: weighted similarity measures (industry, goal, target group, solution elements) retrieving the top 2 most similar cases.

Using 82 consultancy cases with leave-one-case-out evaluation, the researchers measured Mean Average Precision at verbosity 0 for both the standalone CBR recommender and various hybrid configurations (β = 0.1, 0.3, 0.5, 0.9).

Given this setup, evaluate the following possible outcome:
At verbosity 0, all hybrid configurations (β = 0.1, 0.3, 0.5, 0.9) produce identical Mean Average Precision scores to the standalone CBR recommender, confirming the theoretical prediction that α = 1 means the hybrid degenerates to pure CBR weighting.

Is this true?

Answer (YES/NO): NO